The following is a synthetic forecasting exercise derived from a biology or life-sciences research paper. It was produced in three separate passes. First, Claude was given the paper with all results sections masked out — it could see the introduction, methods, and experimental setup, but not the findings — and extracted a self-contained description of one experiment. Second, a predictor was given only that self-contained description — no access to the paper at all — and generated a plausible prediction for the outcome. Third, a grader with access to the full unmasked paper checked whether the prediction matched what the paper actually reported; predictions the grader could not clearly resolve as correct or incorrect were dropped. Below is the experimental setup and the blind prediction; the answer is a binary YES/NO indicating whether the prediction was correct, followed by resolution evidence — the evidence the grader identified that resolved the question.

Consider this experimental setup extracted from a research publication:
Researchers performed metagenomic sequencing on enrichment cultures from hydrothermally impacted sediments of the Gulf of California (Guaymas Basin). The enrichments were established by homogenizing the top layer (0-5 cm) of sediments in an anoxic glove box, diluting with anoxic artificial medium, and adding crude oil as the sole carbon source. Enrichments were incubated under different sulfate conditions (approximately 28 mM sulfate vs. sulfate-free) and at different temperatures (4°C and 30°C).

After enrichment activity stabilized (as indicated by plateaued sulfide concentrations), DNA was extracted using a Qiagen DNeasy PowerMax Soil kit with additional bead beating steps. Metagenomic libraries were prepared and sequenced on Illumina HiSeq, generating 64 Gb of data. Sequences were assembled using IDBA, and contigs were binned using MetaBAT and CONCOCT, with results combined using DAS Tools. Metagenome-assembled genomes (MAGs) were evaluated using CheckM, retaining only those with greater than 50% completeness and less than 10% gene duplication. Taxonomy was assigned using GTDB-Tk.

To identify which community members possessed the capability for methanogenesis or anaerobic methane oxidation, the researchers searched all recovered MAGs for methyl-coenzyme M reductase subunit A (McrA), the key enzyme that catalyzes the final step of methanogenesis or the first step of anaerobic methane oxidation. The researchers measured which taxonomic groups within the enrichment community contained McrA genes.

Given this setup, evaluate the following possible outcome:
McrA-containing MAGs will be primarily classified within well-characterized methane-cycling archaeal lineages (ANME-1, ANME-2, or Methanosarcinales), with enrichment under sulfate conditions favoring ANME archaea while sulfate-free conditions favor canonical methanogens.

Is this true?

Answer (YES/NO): NO